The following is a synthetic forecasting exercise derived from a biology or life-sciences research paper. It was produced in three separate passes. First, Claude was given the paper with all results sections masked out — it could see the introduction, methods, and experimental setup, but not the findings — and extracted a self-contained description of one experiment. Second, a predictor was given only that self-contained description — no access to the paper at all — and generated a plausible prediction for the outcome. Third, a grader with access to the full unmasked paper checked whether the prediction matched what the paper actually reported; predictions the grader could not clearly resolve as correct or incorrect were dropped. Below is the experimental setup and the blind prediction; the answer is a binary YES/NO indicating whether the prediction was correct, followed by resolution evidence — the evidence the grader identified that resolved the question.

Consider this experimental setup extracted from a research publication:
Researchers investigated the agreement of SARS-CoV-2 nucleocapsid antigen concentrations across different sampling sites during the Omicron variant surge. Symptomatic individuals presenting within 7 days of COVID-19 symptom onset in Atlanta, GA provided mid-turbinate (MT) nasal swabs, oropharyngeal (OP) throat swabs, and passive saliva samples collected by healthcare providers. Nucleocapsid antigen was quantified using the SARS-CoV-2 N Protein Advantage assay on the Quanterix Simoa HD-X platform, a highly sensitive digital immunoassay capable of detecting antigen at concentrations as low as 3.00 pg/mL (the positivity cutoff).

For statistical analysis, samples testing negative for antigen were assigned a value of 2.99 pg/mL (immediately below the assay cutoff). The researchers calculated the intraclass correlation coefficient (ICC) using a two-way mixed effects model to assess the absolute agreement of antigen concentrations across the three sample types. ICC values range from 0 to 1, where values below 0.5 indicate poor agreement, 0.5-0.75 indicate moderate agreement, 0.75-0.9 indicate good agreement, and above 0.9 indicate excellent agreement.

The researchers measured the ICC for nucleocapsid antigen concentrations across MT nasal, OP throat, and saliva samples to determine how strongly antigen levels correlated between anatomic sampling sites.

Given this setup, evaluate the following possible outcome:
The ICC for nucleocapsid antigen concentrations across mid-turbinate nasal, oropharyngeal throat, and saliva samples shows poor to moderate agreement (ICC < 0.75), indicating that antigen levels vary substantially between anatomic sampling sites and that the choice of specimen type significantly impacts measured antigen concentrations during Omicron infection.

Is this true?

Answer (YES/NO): YES